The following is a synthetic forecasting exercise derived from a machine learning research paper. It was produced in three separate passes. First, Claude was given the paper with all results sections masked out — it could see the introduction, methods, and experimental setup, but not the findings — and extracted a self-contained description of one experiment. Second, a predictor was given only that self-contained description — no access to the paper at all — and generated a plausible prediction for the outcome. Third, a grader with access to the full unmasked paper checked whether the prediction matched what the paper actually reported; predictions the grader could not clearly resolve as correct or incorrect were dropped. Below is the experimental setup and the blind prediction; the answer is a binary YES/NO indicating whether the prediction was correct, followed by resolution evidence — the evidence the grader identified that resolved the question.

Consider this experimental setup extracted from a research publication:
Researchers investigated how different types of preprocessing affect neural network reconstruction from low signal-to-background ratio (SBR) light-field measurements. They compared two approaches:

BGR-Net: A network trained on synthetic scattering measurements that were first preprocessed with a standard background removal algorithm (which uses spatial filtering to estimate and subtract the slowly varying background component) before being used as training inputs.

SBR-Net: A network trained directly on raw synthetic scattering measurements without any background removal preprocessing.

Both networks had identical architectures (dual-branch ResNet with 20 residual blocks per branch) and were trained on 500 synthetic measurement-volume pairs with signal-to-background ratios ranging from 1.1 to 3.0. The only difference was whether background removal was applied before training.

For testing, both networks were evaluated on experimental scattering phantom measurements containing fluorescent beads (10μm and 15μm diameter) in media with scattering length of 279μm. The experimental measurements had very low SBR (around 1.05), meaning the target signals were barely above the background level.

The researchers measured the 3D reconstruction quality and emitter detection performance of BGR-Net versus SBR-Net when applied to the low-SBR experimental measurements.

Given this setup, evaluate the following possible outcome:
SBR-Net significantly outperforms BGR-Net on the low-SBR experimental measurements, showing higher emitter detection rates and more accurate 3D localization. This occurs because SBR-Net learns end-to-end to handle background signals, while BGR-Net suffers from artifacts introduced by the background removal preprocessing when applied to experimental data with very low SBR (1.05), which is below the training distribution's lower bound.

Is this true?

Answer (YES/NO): YES